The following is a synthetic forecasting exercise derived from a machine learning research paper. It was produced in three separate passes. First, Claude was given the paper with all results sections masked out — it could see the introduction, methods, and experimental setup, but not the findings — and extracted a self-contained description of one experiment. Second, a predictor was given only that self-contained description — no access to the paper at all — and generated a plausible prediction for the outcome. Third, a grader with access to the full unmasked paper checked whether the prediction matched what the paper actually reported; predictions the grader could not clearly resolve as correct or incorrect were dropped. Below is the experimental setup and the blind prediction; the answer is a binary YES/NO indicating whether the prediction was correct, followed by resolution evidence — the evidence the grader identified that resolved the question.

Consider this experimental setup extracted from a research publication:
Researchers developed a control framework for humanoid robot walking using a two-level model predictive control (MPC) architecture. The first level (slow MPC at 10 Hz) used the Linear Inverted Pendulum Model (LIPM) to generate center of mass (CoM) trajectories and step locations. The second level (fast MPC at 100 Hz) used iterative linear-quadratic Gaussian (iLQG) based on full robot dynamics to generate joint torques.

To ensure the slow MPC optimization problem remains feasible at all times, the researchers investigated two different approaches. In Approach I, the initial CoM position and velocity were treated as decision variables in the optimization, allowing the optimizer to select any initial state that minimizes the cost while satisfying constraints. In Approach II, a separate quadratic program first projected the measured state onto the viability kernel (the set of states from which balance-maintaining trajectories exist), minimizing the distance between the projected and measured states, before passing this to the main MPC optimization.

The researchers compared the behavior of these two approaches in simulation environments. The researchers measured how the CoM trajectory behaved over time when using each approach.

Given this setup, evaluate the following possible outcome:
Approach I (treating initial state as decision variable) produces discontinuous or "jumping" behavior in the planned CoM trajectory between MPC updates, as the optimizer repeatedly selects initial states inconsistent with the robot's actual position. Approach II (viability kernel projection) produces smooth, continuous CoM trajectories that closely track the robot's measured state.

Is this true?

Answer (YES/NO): YES